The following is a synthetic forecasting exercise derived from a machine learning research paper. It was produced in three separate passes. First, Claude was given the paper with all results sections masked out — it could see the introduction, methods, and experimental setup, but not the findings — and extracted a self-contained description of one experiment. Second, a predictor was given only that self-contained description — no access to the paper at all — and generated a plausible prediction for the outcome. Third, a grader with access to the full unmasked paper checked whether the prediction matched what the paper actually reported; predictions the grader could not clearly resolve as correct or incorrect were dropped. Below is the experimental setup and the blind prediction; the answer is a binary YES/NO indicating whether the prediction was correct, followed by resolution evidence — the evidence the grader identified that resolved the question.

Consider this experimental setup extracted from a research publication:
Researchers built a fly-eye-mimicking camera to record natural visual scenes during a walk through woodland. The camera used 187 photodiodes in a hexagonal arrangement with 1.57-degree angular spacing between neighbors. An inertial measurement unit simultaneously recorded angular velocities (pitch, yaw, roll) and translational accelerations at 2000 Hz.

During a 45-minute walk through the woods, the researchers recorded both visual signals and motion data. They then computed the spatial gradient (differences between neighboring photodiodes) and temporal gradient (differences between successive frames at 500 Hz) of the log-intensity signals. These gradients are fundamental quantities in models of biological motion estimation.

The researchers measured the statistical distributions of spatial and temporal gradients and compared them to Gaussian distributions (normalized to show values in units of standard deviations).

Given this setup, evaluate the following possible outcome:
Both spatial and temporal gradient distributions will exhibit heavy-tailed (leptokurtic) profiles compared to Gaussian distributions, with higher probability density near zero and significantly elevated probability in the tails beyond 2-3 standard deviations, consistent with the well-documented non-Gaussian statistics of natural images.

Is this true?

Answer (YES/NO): YES